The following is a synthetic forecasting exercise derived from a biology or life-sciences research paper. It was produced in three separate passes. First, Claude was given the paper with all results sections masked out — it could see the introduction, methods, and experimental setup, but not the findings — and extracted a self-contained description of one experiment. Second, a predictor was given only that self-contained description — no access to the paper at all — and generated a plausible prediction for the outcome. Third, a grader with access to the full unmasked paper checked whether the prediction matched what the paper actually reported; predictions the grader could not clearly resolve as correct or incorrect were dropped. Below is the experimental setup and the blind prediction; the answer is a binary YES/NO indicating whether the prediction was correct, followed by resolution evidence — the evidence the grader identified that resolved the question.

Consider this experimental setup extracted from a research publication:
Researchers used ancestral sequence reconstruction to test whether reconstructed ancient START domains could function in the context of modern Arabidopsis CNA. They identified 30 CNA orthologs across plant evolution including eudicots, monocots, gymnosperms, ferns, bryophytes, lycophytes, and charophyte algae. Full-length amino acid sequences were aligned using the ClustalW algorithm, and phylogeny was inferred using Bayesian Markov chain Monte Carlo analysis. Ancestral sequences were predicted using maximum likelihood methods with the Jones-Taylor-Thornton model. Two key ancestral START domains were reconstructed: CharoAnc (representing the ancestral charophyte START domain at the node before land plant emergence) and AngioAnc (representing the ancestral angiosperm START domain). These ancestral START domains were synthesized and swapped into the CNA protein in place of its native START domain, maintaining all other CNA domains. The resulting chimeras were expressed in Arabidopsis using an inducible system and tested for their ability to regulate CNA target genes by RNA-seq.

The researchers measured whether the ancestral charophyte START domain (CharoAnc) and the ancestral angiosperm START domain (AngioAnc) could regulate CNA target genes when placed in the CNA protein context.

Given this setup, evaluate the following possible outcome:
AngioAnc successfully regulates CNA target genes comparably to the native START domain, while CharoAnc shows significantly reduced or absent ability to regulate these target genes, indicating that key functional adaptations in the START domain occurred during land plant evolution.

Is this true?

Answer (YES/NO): NO